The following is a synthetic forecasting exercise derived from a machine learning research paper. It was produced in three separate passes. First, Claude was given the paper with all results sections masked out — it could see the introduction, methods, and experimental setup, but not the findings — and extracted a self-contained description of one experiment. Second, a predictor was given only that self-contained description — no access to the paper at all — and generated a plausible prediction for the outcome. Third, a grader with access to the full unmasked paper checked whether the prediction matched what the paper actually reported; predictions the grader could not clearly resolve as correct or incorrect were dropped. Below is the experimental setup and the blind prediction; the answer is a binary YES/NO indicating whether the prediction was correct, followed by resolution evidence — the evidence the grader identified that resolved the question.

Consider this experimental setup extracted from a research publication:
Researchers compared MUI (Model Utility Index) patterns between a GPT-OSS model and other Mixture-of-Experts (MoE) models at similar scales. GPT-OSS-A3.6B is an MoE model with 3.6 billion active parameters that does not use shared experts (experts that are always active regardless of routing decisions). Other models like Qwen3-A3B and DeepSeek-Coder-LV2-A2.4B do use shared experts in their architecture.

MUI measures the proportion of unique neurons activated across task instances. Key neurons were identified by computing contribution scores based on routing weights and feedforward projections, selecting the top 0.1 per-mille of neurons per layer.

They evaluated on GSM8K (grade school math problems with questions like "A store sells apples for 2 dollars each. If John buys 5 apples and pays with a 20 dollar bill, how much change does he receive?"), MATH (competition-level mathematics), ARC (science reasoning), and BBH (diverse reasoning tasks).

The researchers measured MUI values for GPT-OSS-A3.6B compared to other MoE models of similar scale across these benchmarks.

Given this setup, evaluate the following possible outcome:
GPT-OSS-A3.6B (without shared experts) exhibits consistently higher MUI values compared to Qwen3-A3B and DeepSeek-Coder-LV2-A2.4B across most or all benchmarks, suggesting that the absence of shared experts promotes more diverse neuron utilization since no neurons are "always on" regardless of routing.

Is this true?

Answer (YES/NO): NO